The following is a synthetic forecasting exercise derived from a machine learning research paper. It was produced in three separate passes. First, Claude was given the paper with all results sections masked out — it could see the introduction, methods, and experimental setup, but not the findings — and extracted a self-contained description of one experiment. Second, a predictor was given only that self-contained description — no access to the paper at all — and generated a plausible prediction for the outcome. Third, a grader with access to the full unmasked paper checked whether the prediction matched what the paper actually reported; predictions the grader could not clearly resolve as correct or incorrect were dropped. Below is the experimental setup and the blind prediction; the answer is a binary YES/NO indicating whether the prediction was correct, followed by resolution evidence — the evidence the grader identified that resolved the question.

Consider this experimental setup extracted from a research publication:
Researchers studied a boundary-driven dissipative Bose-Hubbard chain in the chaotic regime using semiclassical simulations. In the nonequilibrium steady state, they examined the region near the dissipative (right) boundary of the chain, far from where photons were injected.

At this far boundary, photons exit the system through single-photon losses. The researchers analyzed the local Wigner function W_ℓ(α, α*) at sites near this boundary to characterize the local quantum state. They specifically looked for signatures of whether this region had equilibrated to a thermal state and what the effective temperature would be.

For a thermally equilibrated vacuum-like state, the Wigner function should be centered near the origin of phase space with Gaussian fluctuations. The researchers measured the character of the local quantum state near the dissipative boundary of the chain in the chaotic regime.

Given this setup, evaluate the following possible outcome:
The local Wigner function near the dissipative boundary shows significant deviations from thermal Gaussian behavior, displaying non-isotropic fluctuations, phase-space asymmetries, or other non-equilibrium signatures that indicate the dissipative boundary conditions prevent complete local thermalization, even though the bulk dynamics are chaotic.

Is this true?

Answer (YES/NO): NO